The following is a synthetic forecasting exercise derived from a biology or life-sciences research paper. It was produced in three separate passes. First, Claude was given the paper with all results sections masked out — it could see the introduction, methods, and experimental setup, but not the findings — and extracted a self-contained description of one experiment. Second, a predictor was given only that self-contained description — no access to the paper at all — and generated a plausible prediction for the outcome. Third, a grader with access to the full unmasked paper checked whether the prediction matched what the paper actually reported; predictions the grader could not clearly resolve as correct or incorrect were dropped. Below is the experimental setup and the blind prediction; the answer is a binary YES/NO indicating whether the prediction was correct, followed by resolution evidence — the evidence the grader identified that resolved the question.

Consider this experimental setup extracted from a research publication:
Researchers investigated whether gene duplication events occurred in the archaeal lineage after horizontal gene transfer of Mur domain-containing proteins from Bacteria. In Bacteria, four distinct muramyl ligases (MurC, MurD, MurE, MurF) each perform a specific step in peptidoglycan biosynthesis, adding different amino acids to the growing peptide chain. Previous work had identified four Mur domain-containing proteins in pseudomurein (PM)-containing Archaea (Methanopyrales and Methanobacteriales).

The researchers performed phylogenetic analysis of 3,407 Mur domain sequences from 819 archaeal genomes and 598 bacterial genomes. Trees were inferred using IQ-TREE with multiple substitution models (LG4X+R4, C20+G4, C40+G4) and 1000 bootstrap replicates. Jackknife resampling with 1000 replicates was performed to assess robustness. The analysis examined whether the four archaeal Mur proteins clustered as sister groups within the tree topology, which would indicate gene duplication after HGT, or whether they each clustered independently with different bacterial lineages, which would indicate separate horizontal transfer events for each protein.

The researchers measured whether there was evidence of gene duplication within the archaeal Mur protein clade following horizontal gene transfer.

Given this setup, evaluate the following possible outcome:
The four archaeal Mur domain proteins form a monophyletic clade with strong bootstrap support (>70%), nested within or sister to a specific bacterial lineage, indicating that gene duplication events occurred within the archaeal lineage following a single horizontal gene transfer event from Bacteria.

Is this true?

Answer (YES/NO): NO